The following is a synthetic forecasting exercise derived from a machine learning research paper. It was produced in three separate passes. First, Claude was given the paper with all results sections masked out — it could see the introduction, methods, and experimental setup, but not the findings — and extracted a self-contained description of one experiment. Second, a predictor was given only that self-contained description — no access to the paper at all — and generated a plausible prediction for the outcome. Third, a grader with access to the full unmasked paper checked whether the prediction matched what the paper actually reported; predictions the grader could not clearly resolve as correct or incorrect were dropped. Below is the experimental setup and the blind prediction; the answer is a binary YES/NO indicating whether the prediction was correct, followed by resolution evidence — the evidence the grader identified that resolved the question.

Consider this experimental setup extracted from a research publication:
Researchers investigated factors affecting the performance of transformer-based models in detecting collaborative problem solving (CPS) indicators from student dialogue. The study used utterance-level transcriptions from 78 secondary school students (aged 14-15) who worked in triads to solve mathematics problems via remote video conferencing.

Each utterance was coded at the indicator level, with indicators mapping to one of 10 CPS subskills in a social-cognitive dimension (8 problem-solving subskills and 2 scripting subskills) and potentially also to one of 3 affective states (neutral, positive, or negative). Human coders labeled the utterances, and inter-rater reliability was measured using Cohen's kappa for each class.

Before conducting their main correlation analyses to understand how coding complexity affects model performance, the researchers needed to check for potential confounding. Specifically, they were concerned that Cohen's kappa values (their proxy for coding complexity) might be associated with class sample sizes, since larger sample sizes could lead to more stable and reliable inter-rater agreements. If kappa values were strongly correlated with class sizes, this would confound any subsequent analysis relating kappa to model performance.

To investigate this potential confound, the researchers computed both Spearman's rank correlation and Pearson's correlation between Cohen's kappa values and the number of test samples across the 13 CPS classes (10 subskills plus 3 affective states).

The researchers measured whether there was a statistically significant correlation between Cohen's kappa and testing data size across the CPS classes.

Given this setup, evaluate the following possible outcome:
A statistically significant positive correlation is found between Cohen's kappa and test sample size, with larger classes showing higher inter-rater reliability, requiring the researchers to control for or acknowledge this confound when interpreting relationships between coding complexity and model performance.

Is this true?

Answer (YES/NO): NO